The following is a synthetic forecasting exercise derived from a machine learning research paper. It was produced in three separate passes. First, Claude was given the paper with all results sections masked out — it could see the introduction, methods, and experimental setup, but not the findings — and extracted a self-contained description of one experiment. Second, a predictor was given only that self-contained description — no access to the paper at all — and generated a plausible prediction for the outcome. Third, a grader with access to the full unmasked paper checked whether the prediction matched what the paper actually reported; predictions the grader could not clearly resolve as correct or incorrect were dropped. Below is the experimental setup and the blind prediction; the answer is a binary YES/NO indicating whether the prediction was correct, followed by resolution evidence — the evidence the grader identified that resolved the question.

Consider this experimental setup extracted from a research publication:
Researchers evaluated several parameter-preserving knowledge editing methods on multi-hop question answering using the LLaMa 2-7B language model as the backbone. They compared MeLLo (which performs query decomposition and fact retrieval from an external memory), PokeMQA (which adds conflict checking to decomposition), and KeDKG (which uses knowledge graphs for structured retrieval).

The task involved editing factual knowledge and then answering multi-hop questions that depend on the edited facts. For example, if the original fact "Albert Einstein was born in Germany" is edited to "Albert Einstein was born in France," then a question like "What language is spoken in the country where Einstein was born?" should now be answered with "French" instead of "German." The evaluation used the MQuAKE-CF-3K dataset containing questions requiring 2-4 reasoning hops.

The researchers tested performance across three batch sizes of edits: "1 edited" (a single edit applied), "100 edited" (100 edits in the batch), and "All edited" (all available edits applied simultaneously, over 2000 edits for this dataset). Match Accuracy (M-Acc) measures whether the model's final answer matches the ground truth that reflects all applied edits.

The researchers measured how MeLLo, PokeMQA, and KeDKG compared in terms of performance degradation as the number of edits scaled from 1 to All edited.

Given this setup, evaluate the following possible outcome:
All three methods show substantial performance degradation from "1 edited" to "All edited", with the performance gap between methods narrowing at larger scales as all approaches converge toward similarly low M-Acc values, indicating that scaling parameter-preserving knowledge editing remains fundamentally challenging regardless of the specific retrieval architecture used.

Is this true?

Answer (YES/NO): NO